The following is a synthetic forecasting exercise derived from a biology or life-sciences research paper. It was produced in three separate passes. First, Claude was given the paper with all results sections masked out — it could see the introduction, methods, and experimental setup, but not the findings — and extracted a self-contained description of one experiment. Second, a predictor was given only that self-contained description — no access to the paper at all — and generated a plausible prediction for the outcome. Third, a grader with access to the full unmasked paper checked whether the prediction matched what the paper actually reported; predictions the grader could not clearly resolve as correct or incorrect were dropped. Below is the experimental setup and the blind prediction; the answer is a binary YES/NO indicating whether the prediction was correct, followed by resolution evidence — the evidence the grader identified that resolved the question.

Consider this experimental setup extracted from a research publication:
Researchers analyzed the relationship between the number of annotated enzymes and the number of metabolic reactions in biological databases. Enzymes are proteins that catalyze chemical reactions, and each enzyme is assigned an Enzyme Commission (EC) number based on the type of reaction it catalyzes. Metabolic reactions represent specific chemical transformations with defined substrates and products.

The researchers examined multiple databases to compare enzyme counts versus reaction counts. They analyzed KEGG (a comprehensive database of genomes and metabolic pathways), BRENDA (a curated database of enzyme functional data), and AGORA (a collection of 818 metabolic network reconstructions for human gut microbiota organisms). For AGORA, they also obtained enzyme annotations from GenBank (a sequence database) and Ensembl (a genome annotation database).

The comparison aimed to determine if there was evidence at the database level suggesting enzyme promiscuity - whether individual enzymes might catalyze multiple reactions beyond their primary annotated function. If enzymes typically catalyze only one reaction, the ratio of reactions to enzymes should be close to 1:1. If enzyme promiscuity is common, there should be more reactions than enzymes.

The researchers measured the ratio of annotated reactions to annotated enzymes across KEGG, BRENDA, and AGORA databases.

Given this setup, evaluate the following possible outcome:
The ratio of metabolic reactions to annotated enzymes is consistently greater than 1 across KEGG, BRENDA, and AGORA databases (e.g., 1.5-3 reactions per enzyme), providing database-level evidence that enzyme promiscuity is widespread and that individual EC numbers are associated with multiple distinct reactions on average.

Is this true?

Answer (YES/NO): YES